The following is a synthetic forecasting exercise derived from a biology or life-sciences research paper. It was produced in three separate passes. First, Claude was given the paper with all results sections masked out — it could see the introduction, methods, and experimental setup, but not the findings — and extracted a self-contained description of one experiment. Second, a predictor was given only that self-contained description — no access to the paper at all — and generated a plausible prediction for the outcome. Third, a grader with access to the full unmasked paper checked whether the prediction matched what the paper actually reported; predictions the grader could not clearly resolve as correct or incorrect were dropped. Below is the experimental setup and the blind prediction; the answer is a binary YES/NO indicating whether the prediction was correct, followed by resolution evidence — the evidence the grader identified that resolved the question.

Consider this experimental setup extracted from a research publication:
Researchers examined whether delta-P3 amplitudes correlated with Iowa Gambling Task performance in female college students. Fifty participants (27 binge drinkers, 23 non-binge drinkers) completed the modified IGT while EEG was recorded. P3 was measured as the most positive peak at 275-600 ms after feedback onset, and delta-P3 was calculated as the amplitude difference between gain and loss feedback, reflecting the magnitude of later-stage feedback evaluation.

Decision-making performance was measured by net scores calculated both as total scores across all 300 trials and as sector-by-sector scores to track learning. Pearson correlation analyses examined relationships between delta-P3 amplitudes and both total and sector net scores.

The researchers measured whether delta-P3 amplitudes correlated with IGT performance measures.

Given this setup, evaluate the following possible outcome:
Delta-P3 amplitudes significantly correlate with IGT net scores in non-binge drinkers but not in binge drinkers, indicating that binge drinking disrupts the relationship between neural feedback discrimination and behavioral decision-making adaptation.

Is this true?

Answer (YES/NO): NO